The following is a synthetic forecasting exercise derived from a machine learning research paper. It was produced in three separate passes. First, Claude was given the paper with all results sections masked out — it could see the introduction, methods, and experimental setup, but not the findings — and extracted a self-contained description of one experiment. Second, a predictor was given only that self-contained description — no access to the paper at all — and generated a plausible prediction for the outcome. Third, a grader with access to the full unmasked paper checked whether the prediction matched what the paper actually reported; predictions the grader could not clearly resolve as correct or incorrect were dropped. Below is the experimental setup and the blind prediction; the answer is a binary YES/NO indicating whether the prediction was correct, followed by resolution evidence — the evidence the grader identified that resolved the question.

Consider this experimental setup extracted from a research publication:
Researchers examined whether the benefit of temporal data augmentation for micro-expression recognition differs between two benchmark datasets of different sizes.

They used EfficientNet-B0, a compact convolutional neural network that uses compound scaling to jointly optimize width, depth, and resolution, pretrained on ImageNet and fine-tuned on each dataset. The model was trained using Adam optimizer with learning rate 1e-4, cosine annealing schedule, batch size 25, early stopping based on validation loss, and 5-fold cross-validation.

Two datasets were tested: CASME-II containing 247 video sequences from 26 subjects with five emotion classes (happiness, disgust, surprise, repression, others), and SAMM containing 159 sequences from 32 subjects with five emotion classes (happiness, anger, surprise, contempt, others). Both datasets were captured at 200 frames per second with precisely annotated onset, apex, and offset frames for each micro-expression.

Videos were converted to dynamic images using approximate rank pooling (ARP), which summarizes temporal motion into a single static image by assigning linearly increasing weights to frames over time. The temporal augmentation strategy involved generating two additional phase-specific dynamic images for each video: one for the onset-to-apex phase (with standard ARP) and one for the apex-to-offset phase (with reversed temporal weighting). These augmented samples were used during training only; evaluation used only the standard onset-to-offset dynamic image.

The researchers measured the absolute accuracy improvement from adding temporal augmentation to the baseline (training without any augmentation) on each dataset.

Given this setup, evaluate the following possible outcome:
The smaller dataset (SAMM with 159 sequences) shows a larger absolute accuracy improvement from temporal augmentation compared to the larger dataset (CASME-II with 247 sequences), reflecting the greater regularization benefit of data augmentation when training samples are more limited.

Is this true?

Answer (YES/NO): YES